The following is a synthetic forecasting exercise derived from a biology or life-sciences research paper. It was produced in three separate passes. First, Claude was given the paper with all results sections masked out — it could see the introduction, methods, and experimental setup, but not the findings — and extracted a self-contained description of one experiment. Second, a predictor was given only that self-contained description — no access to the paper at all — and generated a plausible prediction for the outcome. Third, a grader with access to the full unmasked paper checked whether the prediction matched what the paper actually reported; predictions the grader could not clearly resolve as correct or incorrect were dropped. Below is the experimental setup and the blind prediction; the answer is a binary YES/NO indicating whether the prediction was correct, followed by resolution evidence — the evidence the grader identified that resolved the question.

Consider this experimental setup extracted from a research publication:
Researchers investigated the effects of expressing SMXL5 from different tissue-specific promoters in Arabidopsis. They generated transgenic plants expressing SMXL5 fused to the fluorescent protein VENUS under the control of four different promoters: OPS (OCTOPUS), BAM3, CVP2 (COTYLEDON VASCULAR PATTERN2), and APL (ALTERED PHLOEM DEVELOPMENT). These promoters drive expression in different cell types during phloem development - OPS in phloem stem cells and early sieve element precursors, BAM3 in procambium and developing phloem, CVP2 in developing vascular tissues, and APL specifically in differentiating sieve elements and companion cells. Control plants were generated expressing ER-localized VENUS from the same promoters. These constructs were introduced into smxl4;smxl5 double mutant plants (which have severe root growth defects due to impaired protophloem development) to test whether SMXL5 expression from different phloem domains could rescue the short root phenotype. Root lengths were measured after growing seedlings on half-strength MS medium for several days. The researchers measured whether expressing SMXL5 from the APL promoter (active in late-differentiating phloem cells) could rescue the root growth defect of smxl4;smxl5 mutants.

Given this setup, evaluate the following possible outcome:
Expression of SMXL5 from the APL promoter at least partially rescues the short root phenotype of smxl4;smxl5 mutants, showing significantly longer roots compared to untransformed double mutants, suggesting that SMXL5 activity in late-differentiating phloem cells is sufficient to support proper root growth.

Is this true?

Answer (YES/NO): NO